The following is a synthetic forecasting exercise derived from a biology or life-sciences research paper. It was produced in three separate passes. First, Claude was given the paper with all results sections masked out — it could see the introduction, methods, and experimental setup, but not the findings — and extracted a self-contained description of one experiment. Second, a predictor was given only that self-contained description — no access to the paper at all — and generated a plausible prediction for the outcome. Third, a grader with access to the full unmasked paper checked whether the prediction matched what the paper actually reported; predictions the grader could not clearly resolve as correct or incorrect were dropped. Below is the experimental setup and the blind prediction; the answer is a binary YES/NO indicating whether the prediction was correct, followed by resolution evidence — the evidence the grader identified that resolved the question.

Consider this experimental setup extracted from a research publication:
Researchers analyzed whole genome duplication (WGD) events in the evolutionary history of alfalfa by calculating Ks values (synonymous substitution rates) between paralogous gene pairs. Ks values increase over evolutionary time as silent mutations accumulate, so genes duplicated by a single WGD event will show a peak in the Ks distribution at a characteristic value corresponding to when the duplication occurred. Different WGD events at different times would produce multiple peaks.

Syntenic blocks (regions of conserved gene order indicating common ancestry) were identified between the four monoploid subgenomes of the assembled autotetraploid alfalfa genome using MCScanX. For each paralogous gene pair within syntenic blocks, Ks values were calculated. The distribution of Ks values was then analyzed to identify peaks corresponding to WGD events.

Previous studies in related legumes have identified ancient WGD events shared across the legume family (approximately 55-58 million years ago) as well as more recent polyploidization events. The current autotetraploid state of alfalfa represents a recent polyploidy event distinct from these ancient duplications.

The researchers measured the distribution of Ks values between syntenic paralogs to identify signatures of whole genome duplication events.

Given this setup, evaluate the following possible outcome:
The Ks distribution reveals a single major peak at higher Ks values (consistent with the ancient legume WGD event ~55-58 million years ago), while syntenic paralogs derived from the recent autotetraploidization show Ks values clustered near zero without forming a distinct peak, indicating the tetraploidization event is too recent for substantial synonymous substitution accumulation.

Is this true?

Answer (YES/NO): NO